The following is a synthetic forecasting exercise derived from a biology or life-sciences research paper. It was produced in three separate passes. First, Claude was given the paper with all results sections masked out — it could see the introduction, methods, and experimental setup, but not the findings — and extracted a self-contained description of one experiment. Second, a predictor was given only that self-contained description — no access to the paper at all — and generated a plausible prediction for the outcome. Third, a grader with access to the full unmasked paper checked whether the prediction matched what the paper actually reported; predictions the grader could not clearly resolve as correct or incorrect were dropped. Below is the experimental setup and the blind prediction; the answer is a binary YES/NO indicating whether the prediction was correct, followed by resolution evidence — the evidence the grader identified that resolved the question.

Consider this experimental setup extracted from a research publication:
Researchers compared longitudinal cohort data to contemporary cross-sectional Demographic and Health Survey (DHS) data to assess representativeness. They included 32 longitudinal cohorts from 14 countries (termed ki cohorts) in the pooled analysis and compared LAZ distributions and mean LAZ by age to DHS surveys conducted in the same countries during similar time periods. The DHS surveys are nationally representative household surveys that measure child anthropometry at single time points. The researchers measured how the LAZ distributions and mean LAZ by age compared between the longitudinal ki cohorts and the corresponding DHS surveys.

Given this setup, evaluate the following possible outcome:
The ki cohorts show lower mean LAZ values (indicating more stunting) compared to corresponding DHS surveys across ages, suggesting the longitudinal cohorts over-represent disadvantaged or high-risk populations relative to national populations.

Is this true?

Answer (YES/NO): NO